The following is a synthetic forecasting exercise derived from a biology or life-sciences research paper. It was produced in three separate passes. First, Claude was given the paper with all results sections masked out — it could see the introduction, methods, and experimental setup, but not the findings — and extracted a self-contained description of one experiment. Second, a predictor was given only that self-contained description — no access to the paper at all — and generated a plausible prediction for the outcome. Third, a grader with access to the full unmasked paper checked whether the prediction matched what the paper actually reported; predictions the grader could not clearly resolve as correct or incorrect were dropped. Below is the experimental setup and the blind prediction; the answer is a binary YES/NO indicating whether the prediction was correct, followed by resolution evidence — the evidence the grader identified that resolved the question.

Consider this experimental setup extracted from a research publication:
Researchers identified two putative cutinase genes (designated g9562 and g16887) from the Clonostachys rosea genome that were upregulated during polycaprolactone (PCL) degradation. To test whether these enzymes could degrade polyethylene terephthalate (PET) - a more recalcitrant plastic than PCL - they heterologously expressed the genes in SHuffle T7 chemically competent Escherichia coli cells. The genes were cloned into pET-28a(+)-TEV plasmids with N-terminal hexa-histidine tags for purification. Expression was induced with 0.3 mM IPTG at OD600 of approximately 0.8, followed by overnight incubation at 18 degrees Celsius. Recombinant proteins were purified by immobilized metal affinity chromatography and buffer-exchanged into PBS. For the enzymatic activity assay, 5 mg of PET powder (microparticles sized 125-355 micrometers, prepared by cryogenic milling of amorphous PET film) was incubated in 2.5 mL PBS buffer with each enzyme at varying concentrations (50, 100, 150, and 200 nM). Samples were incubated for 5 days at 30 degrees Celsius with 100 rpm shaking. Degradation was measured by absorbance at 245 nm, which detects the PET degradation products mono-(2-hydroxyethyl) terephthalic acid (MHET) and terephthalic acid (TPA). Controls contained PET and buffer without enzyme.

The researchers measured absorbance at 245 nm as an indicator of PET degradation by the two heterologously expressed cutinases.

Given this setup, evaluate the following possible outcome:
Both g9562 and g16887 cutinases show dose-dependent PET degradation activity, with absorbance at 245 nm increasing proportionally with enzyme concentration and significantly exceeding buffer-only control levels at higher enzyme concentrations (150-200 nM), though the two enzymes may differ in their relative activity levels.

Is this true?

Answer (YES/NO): NO